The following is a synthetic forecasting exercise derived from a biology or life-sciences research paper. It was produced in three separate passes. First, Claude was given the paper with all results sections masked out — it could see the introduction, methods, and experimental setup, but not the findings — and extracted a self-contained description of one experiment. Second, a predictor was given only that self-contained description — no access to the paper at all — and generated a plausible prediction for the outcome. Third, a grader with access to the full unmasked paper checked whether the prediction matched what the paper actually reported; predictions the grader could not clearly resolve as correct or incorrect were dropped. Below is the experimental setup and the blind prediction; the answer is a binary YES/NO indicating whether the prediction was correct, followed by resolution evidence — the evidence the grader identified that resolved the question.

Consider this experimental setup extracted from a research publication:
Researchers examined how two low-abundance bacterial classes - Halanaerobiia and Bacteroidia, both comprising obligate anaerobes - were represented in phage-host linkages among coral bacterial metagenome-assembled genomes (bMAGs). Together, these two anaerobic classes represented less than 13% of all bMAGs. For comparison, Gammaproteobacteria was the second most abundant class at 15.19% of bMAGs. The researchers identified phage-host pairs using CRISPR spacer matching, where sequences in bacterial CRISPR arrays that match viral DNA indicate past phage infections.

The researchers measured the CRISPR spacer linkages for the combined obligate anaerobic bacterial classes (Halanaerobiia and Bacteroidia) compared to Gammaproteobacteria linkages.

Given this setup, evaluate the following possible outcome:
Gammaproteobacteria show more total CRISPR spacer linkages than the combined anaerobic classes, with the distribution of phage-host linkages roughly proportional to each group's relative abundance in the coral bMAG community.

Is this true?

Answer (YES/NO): NO